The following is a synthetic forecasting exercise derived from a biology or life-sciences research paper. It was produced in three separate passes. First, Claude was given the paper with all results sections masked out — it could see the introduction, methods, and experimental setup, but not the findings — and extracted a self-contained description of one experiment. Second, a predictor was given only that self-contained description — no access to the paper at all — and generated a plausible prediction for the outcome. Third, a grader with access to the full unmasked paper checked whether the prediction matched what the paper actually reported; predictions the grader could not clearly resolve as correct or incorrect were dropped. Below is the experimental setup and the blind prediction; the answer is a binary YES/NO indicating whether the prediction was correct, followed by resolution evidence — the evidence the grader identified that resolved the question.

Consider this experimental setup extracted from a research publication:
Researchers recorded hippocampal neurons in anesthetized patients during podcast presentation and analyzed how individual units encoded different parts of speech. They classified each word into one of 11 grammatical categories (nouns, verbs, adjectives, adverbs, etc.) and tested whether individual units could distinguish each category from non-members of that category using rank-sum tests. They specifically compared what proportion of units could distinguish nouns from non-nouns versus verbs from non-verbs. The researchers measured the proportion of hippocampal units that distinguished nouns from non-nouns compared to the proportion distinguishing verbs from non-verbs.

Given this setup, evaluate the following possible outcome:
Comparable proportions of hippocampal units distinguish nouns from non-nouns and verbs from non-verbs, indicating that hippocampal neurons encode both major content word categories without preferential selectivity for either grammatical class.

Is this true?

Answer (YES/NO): NO